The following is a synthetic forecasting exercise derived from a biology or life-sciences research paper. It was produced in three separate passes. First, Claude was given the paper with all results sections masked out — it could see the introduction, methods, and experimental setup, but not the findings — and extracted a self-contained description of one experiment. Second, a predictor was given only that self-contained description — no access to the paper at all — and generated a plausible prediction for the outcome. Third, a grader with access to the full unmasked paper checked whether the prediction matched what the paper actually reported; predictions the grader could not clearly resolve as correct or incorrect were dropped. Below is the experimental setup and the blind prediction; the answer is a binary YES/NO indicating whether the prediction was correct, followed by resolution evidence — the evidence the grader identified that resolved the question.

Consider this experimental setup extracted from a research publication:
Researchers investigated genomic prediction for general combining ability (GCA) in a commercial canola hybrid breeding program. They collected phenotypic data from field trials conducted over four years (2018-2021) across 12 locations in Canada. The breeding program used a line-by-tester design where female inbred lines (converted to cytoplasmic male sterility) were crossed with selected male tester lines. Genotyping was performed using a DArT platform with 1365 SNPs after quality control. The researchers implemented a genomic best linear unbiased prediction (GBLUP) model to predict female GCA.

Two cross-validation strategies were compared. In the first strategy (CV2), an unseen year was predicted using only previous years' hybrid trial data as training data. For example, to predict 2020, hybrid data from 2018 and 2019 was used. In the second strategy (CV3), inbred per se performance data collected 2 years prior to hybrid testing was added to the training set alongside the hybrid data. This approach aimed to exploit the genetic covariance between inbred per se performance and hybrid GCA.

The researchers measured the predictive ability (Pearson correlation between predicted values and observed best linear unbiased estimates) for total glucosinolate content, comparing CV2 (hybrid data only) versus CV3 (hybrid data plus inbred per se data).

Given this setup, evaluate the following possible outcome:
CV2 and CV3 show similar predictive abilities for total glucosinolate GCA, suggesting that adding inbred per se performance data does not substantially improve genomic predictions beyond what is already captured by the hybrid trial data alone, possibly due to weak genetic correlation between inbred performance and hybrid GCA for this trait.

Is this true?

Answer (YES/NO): NO